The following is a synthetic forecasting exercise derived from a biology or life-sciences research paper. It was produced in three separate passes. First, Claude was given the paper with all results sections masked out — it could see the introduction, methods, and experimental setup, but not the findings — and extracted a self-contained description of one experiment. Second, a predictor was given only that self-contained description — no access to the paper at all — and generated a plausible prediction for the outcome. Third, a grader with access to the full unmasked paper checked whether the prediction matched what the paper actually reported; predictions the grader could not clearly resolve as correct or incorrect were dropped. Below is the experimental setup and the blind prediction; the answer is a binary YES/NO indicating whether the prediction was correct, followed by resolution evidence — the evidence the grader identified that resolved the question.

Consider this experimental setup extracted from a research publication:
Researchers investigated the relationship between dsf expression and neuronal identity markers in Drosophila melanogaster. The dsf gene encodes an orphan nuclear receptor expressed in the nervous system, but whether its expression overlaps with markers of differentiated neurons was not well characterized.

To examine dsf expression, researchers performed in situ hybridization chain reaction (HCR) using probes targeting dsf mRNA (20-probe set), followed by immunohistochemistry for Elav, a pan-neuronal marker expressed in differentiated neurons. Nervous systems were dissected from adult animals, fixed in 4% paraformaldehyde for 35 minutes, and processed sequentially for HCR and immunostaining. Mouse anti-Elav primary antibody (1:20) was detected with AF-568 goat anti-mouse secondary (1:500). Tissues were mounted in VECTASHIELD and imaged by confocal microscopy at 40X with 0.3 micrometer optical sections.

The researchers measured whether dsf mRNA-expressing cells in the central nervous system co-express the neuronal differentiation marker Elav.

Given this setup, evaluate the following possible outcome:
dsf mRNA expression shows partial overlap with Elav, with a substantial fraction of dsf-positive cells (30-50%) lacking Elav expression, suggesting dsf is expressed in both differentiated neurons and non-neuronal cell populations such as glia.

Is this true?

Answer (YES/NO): NO